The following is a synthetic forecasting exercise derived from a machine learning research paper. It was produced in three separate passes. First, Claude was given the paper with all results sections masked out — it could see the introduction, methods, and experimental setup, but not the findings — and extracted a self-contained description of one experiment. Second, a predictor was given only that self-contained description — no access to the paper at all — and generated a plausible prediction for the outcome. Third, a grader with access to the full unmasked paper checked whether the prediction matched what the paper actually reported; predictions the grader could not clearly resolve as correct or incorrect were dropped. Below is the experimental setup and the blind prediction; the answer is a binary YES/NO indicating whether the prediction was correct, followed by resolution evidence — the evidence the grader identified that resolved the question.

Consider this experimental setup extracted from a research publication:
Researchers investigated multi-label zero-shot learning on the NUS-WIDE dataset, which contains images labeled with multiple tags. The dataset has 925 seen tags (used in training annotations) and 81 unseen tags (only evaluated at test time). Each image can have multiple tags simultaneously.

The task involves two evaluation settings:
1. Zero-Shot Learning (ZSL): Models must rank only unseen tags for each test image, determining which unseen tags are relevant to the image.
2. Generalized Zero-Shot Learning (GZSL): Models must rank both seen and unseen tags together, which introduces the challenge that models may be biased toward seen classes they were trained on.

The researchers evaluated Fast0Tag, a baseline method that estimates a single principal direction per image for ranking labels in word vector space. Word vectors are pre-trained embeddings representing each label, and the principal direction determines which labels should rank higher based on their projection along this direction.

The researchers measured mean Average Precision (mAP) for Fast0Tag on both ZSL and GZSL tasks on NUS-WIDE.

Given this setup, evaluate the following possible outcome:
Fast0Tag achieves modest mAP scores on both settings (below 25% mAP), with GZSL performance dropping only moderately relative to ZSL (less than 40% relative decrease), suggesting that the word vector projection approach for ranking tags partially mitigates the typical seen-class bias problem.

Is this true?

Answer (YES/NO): NO